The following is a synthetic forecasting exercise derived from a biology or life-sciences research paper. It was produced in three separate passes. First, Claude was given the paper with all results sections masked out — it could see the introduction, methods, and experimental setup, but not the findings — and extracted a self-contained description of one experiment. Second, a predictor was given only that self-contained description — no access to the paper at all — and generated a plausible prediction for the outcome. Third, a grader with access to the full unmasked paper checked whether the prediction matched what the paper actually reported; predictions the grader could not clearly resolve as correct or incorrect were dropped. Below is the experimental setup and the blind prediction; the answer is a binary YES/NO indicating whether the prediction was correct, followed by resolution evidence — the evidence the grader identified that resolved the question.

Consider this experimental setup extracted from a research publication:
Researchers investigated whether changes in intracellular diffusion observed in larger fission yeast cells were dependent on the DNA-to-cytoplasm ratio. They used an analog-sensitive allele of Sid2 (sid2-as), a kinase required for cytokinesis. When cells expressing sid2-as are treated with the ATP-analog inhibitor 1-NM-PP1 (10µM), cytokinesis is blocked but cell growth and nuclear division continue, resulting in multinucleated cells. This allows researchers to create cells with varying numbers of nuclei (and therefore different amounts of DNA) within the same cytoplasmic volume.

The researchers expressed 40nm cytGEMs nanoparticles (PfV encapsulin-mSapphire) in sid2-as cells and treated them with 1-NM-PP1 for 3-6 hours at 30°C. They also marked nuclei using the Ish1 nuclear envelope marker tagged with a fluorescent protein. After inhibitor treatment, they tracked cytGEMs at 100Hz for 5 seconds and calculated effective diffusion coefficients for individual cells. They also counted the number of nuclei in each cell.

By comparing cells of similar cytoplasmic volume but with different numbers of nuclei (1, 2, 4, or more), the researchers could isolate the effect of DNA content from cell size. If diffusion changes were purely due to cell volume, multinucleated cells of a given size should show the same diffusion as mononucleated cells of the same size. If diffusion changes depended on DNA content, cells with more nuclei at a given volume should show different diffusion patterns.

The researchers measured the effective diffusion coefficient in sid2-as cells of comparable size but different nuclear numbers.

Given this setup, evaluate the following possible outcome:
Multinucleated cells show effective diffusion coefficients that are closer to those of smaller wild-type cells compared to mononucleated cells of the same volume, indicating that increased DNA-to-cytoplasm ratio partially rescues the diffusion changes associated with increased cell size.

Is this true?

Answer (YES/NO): NO